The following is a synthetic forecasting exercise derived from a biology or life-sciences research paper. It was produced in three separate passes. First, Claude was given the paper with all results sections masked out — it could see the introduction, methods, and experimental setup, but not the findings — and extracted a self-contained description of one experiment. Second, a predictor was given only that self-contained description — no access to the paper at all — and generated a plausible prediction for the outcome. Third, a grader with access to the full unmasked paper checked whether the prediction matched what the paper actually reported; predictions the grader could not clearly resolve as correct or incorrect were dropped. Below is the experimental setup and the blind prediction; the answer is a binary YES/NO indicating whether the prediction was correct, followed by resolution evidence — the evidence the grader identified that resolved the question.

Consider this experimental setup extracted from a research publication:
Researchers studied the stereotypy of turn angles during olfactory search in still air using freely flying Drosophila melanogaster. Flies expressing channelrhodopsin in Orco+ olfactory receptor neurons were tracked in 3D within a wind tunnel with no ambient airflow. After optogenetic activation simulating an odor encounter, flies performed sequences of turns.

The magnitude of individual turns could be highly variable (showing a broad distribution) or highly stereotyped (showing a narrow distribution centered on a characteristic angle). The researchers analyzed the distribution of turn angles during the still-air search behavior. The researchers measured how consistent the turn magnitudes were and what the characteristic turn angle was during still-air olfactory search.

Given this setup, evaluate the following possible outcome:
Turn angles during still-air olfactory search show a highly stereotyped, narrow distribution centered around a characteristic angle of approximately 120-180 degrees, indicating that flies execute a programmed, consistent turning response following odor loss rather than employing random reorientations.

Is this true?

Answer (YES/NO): NO